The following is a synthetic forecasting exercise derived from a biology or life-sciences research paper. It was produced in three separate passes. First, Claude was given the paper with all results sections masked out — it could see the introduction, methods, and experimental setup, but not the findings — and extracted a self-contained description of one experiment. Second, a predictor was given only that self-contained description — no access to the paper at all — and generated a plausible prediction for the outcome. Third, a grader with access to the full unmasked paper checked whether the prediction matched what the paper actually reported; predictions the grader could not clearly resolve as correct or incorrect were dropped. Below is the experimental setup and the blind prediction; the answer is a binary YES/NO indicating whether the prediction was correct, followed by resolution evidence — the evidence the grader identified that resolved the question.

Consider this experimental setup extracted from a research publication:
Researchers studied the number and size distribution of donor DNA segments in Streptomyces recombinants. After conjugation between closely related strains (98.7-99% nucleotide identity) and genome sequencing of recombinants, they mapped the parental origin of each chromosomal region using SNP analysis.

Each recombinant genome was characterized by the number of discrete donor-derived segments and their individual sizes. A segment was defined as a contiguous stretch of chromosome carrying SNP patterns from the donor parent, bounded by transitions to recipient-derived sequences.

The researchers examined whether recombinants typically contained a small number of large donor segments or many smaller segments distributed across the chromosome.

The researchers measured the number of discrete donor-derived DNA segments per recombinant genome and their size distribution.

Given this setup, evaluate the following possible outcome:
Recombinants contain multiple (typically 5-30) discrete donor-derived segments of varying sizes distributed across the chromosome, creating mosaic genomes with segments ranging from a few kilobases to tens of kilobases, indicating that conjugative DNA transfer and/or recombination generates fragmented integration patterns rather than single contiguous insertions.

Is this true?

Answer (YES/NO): NO